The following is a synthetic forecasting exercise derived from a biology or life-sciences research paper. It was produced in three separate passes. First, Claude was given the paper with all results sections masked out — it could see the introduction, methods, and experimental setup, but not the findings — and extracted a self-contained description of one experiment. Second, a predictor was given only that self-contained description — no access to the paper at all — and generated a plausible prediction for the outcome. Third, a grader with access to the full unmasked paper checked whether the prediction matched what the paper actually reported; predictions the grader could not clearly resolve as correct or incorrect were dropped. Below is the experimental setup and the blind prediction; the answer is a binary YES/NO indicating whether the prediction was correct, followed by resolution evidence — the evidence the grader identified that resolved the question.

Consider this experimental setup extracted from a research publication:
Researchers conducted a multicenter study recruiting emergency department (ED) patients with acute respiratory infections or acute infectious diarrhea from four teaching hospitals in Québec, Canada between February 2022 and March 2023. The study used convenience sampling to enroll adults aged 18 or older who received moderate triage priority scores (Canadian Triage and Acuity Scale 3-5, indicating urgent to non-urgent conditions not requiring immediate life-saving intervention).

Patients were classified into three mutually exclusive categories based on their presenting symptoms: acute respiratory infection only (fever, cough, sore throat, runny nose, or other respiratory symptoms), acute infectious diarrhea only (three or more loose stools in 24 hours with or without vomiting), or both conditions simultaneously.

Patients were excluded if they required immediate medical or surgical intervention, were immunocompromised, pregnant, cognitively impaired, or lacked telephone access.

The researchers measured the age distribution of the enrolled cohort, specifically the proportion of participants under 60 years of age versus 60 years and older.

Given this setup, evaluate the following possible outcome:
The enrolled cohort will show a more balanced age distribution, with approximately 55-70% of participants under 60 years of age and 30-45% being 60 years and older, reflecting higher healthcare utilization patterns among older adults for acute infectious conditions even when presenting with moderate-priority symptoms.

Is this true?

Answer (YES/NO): NO